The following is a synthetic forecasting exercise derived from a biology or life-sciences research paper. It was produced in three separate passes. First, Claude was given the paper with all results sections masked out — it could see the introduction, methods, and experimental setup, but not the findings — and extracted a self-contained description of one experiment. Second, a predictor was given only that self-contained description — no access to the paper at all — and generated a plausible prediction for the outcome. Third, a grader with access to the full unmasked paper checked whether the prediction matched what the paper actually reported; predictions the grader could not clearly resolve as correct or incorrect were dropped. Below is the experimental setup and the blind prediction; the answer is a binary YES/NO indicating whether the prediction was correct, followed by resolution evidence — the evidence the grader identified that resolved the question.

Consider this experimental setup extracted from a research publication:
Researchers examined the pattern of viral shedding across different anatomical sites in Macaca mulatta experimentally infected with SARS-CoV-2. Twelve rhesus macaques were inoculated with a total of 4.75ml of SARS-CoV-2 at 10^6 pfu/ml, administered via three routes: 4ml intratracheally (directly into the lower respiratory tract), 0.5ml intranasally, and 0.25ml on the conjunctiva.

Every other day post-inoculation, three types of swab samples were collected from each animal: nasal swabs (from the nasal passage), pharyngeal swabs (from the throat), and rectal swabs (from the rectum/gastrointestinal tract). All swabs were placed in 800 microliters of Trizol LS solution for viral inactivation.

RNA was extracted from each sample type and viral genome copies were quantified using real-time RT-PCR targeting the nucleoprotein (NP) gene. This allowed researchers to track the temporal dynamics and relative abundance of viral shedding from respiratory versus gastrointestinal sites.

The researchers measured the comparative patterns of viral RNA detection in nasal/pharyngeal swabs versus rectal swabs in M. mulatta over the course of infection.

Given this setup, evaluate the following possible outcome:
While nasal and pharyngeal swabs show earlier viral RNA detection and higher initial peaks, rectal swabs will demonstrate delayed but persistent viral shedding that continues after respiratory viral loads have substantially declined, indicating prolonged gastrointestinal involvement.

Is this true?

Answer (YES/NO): NO